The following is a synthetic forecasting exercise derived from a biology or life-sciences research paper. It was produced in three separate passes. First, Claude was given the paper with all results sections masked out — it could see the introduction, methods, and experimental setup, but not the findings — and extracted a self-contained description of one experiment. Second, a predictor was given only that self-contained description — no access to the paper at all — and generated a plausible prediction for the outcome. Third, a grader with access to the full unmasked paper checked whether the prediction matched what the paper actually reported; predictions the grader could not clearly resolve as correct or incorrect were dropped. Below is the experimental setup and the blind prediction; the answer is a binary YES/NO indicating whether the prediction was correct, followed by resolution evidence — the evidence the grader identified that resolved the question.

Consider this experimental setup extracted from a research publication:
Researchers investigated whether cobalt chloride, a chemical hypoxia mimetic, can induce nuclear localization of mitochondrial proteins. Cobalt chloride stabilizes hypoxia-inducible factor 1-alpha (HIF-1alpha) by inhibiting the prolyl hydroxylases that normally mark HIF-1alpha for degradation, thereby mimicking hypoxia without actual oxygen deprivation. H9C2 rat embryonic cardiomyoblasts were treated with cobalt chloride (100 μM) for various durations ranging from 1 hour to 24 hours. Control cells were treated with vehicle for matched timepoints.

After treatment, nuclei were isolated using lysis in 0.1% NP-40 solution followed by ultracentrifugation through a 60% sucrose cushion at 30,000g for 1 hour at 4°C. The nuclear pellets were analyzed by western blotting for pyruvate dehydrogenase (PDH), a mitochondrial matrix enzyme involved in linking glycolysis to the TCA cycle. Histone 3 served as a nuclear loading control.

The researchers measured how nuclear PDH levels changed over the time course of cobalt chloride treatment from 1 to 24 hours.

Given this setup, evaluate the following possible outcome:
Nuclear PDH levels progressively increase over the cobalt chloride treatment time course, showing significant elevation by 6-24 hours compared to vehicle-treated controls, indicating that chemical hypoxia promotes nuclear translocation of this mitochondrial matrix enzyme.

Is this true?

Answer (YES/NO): NO